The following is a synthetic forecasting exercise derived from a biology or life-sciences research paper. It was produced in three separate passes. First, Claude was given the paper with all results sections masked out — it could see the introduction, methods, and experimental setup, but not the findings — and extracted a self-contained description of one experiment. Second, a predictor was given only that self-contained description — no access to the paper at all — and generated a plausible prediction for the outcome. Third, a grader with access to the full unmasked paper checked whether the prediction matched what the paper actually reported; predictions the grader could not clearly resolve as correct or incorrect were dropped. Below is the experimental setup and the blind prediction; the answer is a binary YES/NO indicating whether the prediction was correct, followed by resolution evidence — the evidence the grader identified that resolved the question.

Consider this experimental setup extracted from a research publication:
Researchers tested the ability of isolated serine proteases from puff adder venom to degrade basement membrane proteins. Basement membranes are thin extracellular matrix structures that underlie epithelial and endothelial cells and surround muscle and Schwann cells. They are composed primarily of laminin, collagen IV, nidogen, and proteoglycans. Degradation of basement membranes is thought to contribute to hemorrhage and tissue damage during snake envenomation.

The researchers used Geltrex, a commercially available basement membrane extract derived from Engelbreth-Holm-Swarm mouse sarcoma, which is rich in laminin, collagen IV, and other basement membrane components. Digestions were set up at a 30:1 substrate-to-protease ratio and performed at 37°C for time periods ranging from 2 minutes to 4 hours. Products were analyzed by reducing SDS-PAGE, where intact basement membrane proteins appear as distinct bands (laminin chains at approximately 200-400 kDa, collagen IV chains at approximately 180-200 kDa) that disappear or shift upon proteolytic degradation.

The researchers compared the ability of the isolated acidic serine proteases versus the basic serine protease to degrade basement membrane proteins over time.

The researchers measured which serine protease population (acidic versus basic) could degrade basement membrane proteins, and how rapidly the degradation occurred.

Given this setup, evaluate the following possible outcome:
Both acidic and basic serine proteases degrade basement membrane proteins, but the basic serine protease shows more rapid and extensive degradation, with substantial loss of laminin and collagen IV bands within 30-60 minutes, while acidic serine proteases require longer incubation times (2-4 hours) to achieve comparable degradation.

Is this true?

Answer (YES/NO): NO